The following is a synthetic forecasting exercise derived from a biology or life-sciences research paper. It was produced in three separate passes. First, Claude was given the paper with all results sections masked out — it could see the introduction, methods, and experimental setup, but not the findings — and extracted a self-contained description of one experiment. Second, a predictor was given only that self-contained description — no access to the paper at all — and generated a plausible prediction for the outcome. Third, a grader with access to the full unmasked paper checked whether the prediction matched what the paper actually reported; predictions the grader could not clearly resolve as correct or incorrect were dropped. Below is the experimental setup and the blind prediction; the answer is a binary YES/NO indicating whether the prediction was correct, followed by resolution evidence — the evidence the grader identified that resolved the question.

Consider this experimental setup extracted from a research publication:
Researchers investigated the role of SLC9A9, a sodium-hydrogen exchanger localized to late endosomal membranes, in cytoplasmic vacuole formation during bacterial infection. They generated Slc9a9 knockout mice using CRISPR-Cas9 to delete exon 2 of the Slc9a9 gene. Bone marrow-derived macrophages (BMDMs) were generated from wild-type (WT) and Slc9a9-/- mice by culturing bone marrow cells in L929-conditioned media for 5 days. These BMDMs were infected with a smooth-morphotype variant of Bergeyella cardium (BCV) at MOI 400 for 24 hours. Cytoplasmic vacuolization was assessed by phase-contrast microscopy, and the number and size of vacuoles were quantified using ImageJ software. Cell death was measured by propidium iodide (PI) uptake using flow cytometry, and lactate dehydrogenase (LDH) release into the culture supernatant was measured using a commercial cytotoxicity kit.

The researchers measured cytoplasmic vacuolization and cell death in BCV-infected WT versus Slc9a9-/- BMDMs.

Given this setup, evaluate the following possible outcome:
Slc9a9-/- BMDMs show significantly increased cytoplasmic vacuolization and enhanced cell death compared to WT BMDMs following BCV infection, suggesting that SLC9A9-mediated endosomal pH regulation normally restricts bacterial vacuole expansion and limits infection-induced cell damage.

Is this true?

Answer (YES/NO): NO